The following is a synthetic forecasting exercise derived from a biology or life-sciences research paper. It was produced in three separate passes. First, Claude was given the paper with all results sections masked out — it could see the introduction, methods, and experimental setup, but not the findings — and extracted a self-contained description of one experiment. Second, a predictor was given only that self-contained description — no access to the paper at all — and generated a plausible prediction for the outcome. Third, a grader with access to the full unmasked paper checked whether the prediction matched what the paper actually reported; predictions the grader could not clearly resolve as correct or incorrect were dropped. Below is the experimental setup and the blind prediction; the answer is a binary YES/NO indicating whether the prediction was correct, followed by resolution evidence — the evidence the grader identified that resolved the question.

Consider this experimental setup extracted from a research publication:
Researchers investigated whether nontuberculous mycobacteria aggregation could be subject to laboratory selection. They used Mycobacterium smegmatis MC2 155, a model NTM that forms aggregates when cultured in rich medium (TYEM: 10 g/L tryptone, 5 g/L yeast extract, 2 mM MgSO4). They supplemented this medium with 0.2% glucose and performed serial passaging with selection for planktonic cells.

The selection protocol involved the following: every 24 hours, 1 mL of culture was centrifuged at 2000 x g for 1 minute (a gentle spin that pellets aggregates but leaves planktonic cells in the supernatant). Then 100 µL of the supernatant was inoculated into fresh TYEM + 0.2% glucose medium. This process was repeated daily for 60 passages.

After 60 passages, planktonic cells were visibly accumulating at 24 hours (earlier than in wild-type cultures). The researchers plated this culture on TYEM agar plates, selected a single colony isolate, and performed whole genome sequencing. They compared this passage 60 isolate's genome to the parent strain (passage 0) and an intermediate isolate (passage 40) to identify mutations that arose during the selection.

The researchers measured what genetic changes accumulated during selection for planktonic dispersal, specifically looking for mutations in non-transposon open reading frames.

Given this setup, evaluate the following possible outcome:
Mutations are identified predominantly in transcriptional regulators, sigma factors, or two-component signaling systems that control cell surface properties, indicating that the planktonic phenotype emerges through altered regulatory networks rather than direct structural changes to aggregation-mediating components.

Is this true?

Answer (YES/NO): NO